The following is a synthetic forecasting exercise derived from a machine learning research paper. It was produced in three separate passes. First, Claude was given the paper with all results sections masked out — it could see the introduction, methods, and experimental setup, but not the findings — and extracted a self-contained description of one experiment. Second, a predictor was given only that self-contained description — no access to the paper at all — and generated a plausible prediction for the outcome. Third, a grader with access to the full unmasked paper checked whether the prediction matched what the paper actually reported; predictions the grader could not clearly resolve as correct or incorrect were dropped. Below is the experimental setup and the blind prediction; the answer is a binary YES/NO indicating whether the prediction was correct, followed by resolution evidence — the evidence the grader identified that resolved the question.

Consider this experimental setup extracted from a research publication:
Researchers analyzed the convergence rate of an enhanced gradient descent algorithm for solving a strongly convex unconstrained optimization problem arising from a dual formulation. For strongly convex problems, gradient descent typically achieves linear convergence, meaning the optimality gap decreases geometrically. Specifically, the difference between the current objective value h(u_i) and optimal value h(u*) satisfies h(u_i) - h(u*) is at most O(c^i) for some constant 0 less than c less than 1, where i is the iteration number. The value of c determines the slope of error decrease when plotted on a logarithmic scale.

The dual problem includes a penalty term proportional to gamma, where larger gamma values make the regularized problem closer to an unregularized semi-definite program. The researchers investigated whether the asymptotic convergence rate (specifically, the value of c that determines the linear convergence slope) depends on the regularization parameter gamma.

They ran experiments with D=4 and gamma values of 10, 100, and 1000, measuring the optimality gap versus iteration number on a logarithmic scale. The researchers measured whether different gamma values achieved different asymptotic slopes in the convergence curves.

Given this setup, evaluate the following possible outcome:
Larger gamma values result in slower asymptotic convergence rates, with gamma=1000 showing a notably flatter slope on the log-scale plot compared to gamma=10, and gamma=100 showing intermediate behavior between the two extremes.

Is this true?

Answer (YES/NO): NO